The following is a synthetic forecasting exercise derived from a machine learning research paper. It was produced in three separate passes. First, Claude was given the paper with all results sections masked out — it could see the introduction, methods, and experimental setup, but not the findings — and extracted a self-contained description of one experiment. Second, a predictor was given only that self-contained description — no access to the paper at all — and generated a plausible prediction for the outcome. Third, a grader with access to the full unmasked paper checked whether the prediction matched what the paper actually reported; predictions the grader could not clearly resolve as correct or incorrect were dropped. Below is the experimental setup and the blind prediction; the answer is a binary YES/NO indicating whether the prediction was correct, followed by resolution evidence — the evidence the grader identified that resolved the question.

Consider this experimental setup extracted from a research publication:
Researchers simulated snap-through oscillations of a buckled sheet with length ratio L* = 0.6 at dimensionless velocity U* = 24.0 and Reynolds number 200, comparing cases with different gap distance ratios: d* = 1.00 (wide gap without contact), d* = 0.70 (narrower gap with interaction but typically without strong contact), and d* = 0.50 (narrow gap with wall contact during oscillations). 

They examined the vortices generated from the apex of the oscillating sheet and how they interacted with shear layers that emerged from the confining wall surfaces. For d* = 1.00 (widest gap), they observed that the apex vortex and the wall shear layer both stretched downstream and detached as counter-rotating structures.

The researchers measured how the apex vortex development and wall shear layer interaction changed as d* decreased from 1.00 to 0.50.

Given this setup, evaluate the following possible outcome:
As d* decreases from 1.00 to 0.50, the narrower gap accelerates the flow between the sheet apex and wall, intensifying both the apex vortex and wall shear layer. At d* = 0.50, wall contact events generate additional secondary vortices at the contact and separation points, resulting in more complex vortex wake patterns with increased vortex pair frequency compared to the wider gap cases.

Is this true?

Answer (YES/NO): NO